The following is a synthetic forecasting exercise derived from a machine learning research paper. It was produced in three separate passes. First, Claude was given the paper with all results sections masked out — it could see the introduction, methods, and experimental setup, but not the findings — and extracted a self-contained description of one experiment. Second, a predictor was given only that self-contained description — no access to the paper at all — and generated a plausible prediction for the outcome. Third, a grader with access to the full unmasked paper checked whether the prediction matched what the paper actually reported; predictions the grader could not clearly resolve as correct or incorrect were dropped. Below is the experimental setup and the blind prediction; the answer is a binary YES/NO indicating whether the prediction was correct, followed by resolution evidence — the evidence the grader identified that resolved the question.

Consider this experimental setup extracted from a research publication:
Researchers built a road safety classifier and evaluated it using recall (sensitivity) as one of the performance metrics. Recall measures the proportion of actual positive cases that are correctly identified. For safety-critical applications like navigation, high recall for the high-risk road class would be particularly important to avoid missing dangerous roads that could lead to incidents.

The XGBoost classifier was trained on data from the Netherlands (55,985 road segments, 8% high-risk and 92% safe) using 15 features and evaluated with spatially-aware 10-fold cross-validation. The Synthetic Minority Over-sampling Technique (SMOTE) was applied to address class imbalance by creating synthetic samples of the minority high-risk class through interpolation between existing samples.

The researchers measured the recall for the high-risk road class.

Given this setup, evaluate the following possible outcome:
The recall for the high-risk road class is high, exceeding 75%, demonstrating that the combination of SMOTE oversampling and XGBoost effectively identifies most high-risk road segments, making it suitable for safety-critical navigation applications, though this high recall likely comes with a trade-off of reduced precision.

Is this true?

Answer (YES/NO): NO